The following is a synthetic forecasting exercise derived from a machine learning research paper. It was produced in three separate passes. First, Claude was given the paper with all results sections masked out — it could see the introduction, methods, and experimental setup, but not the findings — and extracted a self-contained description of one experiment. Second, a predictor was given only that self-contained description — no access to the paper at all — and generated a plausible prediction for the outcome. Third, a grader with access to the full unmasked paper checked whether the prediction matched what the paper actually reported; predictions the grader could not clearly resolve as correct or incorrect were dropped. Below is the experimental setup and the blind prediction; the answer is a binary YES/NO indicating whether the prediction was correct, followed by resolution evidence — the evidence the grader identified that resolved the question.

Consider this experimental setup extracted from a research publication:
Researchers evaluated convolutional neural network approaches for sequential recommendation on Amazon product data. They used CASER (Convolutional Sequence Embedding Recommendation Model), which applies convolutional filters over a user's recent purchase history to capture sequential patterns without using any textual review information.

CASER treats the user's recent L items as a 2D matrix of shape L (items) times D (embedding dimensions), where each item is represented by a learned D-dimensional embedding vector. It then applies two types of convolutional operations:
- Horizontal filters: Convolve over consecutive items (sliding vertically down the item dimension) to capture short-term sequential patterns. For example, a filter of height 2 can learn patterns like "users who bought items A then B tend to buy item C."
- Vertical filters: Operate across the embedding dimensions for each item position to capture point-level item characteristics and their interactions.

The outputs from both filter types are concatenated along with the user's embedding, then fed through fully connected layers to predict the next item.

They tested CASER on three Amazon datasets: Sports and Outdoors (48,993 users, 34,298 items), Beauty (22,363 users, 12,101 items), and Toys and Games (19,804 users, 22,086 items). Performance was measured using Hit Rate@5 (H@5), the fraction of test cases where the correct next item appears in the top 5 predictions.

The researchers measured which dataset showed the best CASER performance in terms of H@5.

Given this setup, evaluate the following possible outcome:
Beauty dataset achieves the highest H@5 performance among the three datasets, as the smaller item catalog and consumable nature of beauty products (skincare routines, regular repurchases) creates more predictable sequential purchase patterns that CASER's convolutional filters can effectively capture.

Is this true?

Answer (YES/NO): YES